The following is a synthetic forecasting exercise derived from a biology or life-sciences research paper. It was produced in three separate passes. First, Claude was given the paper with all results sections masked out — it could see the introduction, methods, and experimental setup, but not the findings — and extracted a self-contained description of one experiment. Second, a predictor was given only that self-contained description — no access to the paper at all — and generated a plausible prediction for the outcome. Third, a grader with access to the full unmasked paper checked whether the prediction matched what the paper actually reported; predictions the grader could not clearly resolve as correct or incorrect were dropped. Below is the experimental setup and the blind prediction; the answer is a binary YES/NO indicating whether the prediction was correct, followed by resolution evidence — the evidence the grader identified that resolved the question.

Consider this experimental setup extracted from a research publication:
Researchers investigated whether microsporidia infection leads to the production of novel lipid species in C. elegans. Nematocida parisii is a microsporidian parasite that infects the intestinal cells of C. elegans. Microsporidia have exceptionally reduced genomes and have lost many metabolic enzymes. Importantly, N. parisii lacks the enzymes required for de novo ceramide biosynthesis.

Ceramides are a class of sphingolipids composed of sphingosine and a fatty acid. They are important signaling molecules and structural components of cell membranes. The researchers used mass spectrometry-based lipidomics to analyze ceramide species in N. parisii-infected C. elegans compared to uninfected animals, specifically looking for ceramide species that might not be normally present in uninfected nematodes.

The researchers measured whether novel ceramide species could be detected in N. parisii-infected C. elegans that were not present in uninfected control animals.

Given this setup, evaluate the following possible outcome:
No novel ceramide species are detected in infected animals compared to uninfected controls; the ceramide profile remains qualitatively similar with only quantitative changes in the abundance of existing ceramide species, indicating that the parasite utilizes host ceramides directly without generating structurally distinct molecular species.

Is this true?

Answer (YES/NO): NO